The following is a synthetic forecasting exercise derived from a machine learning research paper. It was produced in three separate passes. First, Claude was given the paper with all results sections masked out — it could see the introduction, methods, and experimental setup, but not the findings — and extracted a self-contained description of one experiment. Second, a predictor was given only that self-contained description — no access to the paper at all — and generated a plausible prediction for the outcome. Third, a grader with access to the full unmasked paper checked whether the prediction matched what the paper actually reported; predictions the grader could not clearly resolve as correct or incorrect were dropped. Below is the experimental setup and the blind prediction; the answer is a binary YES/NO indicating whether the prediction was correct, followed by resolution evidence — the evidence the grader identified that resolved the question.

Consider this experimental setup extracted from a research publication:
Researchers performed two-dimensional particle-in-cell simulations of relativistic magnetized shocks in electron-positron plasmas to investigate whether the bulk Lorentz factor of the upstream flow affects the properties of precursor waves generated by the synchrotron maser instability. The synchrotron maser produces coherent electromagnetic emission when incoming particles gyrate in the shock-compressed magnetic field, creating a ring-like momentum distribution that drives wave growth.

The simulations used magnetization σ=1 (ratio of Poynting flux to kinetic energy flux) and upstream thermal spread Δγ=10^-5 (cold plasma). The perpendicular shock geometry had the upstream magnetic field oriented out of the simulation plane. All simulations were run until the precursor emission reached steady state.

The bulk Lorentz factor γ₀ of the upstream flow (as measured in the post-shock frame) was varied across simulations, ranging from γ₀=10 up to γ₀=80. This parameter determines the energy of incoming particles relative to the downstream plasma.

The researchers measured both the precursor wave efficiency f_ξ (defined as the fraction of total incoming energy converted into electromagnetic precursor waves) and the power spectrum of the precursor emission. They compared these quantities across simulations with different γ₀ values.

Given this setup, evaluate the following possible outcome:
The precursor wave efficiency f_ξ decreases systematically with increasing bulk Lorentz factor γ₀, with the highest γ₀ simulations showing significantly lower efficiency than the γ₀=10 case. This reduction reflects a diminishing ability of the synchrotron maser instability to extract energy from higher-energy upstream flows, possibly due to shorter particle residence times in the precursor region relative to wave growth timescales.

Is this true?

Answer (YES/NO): NO